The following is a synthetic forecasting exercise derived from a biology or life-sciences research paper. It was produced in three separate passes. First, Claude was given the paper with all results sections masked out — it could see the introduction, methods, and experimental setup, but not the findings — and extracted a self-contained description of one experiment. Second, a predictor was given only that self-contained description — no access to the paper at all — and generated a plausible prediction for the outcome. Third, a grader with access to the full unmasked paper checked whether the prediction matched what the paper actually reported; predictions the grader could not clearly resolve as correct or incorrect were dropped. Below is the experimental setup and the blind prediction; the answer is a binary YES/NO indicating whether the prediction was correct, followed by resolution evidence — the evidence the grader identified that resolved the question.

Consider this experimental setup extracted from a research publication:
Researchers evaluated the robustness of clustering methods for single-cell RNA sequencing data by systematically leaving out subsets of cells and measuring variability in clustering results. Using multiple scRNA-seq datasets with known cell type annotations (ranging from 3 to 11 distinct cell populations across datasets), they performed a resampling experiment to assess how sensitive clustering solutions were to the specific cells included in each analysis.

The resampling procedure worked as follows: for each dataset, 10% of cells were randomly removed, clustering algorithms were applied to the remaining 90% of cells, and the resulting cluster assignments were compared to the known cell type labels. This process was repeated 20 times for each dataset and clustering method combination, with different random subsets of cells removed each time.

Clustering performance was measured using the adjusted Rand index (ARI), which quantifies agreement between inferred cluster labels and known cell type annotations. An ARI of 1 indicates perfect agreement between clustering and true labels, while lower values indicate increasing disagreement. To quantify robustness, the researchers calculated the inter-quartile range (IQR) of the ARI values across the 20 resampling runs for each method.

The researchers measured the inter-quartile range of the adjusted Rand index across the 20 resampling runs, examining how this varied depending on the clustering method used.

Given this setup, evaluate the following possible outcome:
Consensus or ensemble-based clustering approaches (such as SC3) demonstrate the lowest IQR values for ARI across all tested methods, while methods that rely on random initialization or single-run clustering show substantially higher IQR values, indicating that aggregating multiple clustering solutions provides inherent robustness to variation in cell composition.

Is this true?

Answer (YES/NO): NO